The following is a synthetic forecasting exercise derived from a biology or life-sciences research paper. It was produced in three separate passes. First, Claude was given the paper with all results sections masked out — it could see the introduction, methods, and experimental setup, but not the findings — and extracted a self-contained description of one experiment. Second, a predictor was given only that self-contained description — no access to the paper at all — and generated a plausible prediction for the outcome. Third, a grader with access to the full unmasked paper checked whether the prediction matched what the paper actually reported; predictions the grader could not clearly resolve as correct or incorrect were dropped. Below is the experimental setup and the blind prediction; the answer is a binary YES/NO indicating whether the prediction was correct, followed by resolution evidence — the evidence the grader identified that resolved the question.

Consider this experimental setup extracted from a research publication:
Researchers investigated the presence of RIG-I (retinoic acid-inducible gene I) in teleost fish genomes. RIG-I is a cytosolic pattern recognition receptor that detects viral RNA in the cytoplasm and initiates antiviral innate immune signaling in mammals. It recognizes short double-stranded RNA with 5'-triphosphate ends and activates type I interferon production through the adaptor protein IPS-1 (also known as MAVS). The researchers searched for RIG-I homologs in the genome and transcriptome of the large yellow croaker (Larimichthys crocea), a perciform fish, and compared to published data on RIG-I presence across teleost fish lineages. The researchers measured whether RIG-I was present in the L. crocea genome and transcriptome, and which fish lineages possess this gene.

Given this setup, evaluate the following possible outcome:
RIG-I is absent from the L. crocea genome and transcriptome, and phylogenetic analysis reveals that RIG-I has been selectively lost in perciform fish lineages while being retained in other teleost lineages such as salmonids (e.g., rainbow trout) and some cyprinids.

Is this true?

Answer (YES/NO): NO